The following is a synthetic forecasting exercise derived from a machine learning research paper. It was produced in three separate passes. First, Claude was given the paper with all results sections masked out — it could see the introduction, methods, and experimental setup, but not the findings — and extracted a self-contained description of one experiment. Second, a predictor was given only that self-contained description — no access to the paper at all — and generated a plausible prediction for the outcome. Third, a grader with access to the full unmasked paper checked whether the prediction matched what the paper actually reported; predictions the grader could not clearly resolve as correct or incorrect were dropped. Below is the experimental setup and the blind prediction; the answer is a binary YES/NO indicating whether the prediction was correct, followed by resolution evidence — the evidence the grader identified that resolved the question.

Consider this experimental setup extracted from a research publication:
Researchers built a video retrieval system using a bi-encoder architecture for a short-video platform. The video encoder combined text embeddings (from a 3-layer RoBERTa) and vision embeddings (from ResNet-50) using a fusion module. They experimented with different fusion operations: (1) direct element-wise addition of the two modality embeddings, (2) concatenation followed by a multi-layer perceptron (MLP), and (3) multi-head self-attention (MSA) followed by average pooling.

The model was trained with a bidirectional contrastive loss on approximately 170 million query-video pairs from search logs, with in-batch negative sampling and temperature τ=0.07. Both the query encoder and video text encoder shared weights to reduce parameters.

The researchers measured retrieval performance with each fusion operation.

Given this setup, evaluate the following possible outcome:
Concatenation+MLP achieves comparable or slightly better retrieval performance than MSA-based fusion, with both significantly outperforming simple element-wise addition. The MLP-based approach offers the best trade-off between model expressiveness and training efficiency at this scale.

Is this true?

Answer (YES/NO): NO